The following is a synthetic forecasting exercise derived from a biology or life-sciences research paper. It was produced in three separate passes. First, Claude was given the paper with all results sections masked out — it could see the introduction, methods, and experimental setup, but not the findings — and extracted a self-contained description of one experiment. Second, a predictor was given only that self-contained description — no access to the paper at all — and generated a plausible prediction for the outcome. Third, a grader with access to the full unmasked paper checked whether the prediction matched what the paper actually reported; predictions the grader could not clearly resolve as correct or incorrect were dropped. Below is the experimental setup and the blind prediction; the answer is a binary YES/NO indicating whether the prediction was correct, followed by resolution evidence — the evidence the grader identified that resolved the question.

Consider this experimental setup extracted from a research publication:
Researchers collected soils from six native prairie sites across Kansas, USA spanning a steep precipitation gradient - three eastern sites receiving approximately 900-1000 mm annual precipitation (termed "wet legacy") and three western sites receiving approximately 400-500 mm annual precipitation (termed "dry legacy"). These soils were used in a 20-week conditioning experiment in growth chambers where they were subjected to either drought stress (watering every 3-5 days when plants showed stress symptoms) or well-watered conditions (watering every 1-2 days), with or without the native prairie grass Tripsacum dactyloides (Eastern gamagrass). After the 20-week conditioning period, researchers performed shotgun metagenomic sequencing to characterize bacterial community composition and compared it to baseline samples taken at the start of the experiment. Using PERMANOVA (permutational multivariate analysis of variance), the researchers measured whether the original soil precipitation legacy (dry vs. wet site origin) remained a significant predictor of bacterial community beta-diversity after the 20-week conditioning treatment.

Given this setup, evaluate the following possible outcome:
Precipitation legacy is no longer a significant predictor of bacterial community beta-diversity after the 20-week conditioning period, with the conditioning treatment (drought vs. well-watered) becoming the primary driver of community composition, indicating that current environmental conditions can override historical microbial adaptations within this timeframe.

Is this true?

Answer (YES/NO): NO